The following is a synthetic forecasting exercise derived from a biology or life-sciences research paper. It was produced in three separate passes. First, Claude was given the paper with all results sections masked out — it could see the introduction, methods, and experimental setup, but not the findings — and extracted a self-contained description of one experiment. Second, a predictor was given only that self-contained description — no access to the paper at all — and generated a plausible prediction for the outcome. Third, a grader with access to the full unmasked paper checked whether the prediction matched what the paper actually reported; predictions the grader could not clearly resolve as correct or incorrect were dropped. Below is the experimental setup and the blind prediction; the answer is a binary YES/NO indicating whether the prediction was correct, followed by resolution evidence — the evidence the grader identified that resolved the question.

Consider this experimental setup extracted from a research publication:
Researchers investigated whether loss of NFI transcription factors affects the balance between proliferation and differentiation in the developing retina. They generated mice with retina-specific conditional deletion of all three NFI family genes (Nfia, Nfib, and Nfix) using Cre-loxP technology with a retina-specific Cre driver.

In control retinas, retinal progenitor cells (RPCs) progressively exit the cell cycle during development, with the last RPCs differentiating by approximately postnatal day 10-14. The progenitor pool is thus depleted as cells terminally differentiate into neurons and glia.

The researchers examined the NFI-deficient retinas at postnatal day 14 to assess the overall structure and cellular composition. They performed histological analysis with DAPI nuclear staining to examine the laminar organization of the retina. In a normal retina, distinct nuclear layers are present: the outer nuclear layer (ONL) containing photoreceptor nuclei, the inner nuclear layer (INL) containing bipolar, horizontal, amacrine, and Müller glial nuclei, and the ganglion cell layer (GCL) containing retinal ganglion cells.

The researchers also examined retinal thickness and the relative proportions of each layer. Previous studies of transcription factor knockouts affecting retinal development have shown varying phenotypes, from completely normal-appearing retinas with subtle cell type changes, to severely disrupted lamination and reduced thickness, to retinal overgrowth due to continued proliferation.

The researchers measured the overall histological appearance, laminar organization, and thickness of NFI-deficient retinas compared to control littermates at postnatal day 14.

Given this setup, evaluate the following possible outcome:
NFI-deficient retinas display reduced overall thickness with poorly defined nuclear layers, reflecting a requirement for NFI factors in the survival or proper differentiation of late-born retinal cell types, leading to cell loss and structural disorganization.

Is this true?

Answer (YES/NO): NO